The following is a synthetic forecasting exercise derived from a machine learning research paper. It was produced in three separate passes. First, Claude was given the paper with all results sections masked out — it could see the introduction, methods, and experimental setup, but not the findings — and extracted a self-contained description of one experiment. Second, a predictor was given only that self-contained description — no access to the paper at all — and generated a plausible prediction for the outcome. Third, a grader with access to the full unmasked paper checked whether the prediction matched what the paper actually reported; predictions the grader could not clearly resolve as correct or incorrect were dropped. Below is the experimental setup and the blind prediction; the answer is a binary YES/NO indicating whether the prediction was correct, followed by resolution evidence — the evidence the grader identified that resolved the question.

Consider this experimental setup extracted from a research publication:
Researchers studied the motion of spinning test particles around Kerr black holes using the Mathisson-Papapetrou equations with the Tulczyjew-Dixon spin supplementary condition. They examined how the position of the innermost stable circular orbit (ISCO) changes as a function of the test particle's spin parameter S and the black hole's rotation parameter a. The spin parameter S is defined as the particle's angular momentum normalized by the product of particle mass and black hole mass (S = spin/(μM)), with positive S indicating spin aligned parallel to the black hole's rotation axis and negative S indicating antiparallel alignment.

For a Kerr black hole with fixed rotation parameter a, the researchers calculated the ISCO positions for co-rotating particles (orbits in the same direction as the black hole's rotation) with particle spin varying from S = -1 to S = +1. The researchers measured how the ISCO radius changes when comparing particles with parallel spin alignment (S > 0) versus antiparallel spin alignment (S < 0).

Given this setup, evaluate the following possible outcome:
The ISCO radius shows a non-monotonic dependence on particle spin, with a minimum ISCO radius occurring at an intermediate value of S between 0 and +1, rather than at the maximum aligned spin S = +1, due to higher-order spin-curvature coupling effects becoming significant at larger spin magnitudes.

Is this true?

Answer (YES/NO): NO